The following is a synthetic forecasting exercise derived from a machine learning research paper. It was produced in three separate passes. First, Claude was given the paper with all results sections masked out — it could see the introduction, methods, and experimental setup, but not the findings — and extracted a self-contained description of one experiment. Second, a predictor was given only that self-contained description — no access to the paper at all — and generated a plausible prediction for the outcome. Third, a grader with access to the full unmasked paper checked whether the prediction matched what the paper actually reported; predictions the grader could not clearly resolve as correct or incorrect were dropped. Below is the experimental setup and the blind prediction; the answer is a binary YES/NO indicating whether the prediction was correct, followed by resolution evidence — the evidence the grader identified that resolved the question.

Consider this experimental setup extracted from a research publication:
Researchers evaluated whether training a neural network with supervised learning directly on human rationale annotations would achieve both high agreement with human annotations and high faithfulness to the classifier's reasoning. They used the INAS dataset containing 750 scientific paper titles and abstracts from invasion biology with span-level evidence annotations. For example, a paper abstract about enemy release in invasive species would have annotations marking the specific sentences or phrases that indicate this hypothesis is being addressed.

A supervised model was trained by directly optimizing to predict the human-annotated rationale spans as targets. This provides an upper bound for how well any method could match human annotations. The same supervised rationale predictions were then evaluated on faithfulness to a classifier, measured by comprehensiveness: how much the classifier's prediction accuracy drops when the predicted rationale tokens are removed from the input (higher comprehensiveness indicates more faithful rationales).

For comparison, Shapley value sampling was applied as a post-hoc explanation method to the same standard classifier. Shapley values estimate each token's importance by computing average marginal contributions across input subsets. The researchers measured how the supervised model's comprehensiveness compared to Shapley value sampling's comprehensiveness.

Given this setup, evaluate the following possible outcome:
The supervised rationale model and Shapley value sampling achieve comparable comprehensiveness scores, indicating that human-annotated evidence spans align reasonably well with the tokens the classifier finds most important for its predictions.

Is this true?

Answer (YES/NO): NO